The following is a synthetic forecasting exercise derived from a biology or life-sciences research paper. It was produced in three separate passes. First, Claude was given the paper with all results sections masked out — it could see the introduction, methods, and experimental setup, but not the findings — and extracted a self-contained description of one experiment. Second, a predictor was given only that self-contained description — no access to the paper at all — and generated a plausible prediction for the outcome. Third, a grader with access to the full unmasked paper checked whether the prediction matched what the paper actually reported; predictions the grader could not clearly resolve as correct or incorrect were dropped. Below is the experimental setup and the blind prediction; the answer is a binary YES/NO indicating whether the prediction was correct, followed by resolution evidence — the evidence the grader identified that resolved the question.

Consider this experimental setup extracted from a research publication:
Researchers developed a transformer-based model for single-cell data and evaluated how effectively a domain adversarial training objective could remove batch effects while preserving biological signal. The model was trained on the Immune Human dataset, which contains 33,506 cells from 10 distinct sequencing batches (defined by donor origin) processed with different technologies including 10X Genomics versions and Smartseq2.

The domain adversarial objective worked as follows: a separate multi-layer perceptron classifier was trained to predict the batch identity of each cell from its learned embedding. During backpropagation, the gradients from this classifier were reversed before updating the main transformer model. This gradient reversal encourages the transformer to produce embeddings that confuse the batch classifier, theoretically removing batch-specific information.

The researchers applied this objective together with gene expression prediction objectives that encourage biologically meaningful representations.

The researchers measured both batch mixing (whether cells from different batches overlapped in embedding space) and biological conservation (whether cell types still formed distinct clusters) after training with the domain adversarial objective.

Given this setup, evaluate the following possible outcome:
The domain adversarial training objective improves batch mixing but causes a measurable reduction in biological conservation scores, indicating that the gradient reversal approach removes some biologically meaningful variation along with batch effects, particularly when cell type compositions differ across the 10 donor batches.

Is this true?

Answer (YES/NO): NO